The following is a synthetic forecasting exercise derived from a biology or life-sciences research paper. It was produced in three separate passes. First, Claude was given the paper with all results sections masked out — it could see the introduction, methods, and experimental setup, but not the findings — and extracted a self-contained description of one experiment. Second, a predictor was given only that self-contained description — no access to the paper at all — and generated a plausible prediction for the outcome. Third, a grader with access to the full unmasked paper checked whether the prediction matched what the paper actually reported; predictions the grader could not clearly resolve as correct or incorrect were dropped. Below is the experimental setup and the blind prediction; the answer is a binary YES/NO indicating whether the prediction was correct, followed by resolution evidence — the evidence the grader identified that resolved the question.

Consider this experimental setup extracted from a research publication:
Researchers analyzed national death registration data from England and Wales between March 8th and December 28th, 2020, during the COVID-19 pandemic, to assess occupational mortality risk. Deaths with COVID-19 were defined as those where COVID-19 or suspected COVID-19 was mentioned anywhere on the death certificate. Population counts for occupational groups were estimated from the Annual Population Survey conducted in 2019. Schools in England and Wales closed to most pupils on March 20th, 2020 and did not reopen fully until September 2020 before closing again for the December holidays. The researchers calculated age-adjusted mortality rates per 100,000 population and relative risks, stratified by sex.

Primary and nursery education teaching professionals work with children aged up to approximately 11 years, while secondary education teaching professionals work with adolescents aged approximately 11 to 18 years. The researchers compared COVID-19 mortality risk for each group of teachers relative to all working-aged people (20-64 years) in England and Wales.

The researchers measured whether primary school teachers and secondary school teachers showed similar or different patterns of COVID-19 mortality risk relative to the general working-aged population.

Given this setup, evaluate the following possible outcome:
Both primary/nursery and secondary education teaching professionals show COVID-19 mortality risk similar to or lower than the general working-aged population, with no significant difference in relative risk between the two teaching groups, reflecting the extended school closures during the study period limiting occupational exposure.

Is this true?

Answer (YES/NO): NO